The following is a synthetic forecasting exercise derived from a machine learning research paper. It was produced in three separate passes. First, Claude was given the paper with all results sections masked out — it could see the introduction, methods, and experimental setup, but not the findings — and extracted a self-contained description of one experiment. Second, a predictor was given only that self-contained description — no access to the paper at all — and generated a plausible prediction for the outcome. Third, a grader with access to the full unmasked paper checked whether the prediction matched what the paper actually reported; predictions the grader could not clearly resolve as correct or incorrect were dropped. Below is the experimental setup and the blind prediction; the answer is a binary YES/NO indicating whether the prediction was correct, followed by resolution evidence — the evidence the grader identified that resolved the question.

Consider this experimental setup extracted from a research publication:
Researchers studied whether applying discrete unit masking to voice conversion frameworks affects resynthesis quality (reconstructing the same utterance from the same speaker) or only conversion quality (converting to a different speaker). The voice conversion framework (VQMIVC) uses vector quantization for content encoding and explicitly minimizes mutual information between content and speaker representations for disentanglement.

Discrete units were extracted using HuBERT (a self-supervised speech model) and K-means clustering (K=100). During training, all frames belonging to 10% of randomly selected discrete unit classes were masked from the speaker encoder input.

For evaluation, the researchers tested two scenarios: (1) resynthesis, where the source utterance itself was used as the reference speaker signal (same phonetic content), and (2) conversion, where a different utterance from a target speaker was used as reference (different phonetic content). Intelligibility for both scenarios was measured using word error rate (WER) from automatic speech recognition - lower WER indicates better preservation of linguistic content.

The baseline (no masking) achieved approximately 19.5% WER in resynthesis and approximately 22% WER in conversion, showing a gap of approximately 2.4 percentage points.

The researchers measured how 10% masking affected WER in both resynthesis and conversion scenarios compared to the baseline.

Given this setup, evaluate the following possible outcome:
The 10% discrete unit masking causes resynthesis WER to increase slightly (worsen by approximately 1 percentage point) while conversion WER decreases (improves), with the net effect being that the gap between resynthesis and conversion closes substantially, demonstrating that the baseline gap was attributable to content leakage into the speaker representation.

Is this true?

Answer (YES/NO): NO